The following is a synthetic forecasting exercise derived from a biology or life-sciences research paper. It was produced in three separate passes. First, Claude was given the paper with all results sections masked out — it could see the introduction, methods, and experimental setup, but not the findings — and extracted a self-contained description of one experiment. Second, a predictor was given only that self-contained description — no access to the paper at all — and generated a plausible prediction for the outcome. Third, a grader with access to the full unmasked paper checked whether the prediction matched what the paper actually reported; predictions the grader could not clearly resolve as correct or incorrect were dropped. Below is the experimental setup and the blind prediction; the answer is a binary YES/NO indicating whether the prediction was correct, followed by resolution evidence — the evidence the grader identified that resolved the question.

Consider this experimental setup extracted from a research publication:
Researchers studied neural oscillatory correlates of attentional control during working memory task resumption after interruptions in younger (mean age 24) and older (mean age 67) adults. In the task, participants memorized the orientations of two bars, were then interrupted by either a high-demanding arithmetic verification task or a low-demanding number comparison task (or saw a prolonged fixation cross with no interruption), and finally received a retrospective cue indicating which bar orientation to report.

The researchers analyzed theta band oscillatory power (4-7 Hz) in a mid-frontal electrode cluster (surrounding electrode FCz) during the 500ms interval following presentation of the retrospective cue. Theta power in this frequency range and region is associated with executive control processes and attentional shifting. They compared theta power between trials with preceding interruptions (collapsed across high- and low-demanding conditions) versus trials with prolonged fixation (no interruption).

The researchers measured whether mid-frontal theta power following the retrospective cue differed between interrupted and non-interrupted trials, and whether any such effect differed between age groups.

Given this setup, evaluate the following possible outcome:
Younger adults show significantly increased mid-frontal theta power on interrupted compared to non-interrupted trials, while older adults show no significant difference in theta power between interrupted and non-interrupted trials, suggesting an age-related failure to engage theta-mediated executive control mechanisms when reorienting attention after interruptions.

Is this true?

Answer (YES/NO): NO